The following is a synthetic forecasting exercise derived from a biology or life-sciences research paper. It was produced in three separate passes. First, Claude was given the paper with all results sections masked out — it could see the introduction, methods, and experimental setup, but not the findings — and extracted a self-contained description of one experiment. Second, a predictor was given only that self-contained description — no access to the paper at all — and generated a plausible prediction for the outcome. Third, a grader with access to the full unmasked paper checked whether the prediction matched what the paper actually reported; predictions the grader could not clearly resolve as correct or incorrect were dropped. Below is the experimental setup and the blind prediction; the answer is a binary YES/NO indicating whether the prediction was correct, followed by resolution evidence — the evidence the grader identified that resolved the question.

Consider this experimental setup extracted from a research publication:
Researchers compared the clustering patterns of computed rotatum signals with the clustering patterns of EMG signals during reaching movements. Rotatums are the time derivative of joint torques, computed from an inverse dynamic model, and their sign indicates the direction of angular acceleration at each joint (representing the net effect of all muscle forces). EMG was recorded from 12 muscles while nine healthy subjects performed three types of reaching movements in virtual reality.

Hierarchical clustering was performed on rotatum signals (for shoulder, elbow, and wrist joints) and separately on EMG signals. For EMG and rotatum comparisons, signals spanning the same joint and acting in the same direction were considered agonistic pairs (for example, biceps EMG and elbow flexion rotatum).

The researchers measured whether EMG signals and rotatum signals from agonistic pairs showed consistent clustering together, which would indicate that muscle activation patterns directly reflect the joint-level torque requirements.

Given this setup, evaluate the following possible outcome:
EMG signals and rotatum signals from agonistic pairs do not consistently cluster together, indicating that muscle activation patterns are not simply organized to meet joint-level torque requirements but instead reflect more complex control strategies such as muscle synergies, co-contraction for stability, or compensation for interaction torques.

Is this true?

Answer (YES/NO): YES